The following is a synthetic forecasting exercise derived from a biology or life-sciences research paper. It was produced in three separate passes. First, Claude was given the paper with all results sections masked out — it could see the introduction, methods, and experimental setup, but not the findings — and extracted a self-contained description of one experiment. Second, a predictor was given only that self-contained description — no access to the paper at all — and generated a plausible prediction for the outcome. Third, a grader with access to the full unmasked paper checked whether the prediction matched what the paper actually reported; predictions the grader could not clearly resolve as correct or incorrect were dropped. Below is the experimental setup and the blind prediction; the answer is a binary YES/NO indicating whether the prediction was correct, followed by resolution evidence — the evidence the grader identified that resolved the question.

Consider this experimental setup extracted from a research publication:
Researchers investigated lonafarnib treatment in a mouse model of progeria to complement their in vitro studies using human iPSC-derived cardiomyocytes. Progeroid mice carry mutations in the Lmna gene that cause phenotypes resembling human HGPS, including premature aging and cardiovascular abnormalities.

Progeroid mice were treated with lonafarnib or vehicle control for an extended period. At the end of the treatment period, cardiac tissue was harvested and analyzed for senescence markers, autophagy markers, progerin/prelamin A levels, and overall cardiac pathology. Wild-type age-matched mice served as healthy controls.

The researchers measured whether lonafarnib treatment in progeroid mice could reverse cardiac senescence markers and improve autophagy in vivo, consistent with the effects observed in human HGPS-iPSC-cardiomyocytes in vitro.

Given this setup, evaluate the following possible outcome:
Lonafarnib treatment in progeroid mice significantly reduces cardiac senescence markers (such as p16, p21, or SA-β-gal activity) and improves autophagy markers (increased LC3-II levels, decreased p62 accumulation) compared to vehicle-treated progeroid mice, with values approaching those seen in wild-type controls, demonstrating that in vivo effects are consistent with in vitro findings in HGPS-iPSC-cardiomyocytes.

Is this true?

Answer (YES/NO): NO